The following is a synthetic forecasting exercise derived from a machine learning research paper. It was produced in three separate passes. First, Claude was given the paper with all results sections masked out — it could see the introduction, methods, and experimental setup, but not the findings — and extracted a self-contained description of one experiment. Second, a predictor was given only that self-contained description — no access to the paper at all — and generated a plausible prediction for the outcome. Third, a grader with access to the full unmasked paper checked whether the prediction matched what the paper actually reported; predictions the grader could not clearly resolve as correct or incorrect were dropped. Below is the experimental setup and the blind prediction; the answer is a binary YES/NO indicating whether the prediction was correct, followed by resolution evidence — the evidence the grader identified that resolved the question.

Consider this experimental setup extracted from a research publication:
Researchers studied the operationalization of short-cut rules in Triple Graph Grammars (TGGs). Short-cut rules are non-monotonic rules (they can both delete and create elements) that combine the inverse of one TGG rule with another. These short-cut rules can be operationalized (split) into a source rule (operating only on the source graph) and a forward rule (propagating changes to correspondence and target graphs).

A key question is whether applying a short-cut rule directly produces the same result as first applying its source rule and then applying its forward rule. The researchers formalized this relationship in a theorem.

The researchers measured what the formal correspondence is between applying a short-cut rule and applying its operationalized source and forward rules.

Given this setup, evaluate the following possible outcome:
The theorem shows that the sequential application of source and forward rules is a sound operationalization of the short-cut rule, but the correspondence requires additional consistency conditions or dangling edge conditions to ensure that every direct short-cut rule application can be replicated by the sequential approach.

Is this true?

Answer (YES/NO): NO